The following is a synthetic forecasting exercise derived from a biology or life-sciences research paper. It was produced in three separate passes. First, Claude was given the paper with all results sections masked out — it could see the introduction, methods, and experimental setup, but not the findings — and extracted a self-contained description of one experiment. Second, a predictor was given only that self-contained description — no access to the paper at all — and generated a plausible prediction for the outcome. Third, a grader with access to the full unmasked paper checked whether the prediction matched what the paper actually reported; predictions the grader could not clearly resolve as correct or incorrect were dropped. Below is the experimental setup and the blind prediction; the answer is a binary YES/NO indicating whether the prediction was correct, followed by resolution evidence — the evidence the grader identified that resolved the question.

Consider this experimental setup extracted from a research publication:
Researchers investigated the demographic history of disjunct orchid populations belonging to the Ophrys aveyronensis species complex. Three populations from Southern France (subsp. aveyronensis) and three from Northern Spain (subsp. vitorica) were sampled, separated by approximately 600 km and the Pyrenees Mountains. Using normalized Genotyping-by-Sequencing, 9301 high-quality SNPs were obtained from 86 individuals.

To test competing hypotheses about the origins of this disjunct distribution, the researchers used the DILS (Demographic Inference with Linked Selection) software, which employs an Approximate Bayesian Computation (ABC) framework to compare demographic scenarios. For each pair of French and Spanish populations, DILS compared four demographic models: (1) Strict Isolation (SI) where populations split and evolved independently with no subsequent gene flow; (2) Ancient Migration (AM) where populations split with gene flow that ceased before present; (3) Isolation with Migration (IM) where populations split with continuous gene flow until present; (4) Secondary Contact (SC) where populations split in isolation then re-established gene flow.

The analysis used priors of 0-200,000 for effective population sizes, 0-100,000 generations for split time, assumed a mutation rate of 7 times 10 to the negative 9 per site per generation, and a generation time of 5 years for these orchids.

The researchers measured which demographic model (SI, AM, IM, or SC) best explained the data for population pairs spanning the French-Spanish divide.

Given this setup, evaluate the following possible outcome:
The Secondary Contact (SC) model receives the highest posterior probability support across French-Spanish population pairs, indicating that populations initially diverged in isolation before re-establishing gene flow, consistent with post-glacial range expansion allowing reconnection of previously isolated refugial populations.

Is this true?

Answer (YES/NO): NO